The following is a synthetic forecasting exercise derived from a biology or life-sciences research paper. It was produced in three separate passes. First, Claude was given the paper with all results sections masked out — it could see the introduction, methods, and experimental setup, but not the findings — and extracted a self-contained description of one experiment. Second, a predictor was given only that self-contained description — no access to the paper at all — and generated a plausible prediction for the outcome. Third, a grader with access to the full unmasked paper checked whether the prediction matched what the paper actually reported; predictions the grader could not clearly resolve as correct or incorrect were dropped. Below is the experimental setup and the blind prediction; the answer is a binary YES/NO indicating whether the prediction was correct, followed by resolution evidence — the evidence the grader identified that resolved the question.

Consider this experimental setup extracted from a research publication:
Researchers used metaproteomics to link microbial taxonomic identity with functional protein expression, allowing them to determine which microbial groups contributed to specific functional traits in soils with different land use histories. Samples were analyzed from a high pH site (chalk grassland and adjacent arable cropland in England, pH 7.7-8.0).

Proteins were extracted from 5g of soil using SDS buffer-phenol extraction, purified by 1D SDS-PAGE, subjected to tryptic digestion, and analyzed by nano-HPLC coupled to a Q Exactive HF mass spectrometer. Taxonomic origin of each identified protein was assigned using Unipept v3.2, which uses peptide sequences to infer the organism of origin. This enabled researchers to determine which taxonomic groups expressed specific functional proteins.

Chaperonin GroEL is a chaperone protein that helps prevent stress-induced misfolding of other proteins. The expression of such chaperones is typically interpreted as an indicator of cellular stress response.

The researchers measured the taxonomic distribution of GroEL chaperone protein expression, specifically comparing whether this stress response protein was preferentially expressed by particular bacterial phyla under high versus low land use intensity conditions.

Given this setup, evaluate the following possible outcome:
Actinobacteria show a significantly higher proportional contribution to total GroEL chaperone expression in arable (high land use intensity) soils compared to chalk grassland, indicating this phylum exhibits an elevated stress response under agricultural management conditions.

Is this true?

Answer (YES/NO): NO